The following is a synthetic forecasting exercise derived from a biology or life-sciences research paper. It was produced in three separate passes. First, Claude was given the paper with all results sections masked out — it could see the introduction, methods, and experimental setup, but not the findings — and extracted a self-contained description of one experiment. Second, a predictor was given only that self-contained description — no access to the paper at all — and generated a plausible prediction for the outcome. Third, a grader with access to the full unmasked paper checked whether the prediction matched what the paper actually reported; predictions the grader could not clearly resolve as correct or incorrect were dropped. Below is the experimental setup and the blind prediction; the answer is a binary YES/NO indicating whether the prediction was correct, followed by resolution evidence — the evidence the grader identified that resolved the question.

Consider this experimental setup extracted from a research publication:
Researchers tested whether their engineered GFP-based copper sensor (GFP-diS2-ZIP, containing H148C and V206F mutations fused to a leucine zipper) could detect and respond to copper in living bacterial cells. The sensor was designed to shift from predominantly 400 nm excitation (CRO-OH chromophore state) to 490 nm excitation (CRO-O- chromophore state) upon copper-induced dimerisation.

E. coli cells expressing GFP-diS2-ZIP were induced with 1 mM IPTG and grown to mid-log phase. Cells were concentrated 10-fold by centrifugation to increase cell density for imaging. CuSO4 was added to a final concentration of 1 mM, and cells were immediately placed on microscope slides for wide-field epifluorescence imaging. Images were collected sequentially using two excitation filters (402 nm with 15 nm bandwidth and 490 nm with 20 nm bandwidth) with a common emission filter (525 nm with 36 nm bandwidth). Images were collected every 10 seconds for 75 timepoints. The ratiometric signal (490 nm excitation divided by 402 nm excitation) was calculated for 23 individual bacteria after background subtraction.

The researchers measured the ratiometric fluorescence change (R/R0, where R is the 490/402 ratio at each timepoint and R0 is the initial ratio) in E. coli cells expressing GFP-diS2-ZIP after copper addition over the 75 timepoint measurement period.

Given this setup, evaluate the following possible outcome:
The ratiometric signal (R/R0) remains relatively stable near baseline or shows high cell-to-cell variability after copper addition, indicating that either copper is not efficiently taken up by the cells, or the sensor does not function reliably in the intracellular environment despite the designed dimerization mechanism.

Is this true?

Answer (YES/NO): NO